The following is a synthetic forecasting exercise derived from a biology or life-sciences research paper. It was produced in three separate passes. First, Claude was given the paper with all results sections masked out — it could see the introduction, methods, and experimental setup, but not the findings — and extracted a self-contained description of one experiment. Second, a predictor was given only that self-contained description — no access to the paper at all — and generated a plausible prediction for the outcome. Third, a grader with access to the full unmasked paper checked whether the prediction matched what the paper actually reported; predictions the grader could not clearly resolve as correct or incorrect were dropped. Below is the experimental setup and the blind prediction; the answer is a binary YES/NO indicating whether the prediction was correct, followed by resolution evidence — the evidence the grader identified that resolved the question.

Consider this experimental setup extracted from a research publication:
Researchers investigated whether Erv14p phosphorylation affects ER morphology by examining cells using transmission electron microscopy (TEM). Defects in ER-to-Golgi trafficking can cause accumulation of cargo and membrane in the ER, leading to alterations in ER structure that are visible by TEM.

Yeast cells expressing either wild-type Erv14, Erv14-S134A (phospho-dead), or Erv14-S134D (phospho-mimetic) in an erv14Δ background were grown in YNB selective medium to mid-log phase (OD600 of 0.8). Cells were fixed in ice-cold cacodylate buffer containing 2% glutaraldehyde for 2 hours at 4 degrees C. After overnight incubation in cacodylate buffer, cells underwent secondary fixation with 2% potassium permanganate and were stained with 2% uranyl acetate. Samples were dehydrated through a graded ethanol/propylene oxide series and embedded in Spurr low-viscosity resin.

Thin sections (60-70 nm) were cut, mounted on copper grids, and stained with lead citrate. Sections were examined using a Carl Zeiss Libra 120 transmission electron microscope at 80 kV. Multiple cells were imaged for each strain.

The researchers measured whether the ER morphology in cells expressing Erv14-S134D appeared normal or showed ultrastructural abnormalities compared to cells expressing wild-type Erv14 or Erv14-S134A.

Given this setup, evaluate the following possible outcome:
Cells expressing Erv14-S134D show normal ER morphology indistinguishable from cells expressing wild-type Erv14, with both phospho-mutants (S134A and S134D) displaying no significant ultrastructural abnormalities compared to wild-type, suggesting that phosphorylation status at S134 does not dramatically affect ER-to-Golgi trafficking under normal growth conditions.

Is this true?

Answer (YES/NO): NO